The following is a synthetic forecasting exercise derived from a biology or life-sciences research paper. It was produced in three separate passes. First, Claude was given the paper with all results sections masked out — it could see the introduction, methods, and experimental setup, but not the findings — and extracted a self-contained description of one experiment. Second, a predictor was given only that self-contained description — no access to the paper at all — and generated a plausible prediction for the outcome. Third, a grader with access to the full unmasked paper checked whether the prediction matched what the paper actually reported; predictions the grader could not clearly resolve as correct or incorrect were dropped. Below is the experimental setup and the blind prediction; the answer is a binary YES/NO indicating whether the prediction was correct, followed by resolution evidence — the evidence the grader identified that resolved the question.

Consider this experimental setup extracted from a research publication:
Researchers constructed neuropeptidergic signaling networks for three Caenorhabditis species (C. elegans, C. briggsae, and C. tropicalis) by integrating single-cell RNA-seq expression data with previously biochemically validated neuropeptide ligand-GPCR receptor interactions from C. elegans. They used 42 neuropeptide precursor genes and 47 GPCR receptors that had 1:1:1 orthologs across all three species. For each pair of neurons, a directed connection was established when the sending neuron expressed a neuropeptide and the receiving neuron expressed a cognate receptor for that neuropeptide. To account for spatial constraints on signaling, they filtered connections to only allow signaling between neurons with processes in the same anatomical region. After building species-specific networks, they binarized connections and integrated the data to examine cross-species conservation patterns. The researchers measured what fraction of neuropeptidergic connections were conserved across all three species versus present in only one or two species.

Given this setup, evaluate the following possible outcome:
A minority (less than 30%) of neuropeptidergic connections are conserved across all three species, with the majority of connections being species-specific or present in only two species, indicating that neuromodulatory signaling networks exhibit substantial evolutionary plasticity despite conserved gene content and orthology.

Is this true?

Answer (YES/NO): NO